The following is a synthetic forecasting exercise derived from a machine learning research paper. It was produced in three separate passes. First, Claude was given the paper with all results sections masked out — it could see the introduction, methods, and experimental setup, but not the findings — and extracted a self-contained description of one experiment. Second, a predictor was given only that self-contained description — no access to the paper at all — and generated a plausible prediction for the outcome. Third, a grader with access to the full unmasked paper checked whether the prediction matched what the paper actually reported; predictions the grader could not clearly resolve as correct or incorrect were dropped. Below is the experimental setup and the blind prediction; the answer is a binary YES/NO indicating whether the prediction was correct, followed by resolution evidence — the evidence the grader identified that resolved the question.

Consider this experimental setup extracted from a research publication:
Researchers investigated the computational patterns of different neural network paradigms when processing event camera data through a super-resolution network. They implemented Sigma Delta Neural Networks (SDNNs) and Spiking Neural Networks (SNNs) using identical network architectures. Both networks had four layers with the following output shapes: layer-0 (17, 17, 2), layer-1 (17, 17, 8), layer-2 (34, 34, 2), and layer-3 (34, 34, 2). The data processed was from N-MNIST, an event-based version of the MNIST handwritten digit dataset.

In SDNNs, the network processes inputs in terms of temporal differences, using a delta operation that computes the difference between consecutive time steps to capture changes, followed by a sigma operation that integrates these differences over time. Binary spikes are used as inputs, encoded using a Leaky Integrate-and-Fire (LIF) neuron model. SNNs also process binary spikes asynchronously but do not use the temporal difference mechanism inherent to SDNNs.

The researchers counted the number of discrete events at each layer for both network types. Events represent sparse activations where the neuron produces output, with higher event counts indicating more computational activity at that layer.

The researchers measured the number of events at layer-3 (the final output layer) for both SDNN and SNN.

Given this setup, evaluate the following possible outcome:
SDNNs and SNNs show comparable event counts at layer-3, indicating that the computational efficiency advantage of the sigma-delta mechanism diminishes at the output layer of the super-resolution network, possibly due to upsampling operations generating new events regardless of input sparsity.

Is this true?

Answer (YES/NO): NO